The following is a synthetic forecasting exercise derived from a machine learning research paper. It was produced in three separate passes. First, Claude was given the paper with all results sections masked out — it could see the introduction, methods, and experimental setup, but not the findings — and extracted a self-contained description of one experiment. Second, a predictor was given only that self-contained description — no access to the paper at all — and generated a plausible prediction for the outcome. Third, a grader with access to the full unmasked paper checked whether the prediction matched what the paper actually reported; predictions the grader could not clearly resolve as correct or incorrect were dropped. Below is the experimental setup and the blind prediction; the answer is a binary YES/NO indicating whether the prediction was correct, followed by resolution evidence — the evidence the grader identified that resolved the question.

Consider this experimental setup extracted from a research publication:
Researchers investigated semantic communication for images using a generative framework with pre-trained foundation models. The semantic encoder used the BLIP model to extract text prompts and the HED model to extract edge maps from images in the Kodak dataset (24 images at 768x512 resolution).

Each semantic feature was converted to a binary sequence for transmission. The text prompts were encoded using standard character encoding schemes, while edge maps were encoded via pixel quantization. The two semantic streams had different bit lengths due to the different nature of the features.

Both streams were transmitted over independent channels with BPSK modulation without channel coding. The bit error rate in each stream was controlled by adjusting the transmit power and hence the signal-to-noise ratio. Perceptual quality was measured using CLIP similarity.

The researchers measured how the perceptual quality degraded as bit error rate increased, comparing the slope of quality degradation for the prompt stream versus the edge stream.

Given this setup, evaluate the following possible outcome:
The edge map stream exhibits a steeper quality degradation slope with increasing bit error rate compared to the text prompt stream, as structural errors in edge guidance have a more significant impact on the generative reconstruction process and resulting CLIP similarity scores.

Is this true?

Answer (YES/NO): NO